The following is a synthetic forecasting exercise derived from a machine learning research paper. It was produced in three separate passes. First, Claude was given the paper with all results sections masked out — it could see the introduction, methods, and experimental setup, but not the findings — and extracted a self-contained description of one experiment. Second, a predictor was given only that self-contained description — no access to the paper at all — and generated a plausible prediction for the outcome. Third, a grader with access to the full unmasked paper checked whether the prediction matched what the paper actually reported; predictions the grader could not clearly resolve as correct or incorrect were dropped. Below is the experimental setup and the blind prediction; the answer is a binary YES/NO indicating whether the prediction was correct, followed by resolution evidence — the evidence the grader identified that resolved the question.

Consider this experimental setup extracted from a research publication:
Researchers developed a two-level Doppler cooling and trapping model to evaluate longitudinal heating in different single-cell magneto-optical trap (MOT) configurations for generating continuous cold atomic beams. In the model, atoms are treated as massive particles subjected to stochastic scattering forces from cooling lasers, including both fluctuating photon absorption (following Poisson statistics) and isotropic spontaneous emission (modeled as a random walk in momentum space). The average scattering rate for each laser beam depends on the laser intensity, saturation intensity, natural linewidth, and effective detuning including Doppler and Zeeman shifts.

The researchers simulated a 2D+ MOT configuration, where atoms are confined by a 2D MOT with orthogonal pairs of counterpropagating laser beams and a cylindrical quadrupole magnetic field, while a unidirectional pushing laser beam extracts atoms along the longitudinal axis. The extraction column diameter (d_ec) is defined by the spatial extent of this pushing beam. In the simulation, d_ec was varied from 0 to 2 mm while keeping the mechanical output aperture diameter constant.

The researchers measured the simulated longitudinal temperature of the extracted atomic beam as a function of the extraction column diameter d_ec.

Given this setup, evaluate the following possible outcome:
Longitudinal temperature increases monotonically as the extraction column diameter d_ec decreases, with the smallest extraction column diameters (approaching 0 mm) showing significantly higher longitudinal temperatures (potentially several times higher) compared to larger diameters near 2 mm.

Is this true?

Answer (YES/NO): NO